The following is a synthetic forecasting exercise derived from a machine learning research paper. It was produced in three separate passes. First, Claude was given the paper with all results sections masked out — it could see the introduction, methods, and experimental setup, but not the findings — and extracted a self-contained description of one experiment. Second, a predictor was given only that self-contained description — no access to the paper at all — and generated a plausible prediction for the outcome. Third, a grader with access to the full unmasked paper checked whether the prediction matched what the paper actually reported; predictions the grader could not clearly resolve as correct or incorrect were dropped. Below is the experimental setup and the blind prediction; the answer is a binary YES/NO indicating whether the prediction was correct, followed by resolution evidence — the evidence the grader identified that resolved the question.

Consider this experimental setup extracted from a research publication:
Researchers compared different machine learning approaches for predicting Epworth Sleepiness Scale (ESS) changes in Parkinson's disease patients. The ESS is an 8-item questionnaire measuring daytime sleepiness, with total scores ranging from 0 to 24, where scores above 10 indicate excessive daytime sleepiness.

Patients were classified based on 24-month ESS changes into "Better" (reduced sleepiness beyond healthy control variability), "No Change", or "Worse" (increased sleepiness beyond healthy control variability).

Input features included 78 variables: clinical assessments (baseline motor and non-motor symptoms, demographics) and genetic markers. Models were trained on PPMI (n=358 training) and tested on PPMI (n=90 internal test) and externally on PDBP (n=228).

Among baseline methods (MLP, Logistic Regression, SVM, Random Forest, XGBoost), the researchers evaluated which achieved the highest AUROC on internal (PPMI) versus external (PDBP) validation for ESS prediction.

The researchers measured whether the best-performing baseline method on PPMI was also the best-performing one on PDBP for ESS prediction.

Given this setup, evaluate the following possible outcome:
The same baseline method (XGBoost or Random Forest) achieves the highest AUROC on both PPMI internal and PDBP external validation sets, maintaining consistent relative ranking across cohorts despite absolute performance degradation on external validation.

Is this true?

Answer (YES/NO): NO